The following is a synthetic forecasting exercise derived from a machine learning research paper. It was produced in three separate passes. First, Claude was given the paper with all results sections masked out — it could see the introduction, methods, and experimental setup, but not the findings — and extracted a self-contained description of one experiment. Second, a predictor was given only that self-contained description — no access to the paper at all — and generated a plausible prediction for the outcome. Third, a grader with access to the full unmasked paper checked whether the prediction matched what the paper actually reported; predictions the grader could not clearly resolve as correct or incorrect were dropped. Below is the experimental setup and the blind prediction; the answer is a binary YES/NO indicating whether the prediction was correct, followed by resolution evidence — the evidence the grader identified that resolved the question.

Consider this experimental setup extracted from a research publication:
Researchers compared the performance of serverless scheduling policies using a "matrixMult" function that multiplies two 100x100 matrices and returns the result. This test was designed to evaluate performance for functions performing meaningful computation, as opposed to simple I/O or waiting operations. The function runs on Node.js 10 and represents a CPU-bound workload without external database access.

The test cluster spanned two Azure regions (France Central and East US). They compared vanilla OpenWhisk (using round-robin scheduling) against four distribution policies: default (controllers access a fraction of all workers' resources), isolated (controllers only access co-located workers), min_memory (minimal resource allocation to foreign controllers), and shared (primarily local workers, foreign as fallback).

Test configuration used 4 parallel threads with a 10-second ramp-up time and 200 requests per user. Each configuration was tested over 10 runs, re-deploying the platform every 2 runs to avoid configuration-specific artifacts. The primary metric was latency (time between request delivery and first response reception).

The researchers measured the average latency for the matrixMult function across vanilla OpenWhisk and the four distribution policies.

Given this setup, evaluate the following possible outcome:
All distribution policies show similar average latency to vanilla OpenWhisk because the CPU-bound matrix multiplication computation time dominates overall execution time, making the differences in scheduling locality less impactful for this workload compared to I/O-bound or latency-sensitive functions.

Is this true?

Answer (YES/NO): NO